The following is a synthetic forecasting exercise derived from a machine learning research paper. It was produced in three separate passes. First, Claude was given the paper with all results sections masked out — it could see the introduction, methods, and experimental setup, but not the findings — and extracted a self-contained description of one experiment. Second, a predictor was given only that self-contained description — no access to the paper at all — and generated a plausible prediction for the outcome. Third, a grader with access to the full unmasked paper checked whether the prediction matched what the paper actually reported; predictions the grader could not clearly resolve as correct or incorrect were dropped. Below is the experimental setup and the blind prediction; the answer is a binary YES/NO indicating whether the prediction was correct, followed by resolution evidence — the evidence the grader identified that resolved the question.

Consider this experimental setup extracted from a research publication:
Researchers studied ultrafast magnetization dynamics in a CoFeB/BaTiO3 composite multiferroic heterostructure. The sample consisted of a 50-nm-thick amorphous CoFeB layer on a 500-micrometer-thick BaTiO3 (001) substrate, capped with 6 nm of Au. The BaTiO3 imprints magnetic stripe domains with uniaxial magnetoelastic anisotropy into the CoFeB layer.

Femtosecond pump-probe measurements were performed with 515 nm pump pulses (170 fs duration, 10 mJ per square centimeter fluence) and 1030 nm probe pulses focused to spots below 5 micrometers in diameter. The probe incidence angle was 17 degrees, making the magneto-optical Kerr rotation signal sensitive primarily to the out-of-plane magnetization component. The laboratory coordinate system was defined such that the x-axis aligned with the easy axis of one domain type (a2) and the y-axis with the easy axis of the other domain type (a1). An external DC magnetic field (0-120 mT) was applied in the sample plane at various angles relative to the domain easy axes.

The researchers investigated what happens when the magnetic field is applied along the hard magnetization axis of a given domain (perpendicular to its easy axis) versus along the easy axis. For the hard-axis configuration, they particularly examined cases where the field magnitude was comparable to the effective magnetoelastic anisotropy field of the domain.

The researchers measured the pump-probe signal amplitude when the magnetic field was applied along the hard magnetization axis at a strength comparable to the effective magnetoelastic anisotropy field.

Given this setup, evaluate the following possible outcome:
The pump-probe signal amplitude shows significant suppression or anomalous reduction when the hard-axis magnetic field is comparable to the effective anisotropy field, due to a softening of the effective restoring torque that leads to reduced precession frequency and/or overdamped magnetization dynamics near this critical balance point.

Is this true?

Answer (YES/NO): NO